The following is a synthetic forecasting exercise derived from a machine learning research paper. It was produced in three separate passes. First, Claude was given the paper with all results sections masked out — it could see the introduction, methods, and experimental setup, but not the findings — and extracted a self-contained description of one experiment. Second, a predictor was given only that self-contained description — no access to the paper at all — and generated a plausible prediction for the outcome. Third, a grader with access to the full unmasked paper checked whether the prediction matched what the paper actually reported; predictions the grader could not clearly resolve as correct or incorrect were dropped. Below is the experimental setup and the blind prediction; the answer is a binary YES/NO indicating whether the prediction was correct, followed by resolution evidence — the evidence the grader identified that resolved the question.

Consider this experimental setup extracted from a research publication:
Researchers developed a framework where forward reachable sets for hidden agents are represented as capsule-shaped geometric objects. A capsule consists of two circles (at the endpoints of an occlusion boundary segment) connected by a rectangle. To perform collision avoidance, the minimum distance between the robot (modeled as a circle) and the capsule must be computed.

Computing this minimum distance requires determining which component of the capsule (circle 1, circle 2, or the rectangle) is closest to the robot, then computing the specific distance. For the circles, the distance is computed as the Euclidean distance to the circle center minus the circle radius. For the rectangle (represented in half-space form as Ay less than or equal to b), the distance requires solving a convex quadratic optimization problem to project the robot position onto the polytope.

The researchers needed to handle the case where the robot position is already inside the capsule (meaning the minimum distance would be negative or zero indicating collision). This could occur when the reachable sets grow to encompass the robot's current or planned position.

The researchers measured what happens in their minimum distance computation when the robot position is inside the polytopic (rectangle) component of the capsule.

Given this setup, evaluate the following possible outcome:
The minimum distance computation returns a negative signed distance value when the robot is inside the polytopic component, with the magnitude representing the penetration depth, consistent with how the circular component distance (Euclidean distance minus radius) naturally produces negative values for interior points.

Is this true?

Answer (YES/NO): NO